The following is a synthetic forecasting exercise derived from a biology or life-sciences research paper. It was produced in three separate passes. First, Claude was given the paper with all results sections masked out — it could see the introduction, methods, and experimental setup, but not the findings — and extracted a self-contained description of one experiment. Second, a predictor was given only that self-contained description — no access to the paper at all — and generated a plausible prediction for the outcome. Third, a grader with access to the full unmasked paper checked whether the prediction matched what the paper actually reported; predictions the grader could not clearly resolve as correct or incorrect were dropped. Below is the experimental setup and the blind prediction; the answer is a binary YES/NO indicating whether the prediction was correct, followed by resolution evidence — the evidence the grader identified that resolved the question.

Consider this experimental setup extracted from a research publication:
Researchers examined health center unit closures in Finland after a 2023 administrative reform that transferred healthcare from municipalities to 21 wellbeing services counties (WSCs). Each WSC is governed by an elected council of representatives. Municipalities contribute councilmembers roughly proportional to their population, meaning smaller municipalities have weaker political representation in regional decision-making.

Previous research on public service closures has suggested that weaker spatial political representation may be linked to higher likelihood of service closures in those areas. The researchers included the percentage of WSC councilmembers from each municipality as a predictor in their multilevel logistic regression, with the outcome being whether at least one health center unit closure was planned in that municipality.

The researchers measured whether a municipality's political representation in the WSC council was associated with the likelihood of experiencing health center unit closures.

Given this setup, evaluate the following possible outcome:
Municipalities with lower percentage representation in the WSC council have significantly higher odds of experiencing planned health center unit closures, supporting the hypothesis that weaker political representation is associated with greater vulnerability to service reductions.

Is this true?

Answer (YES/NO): NO